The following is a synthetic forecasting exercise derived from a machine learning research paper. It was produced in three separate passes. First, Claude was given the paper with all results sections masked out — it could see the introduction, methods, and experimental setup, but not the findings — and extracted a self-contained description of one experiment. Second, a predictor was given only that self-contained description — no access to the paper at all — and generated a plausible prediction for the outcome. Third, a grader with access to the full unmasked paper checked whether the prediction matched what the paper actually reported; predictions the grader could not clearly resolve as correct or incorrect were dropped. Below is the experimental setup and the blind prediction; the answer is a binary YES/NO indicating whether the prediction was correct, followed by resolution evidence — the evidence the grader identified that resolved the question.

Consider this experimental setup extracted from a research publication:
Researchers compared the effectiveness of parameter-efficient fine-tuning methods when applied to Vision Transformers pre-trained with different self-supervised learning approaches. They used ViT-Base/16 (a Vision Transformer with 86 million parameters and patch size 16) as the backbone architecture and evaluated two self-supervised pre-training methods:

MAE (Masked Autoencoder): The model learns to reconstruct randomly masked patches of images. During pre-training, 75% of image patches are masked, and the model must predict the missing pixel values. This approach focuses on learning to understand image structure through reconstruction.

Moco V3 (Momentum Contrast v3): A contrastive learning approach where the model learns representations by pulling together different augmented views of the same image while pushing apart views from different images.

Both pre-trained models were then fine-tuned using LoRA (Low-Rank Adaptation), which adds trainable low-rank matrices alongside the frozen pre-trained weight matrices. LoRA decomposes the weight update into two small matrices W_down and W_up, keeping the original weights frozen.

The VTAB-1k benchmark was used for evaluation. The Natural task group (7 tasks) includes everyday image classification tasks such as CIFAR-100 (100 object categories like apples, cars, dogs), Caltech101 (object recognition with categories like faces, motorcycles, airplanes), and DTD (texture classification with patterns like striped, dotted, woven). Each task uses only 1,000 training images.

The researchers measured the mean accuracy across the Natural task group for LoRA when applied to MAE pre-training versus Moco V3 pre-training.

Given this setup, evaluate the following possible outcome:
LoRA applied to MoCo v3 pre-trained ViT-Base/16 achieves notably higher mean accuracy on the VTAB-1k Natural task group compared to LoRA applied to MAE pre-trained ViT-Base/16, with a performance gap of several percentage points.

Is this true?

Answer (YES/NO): YES